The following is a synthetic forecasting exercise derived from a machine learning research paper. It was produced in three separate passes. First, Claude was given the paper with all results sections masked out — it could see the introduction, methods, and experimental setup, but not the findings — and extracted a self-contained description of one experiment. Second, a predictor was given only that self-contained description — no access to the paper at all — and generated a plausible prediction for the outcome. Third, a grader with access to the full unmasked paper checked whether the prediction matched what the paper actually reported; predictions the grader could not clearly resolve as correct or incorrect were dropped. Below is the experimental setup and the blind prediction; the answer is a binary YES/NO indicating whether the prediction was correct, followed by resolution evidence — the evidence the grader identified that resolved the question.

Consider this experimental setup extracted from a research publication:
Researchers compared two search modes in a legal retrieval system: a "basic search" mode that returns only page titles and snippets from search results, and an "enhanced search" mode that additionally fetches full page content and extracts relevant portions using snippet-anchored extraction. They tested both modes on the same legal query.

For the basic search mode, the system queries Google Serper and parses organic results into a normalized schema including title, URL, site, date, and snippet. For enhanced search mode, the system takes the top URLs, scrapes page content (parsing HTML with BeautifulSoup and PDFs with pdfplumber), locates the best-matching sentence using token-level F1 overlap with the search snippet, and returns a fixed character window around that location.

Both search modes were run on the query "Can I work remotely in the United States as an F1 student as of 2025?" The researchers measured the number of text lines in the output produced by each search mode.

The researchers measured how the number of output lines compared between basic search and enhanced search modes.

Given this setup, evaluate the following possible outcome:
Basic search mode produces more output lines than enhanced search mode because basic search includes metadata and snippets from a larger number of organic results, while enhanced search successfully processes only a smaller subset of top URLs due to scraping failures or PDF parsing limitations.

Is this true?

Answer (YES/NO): NO